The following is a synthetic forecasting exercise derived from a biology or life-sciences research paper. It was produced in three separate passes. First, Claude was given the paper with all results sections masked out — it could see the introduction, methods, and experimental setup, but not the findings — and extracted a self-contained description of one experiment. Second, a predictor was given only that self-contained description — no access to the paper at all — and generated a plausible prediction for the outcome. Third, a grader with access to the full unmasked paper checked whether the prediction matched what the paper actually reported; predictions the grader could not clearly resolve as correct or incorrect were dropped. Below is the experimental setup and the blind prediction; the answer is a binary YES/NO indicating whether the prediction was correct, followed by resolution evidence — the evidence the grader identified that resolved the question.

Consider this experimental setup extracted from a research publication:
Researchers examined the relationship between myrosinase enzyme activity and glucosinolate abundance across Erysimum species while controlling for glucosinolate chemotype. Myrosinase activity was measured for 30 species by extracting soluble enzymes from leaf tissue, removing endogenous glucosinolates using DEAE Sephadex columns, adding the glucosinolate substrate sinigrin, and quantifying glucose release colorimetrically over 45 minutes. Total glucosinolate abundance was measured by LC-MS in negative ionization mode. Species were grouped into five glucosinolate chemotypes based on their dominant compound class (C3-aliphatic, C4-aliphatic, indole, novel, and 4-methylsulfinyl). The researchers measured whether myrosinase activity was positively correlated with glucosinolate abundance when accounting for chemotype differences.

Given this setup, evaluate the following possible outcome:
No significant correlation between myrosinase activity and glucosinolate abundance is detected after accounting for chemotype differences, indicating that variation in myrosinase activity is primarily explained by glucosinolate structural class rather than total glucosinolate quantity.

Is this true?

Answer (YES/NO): NO